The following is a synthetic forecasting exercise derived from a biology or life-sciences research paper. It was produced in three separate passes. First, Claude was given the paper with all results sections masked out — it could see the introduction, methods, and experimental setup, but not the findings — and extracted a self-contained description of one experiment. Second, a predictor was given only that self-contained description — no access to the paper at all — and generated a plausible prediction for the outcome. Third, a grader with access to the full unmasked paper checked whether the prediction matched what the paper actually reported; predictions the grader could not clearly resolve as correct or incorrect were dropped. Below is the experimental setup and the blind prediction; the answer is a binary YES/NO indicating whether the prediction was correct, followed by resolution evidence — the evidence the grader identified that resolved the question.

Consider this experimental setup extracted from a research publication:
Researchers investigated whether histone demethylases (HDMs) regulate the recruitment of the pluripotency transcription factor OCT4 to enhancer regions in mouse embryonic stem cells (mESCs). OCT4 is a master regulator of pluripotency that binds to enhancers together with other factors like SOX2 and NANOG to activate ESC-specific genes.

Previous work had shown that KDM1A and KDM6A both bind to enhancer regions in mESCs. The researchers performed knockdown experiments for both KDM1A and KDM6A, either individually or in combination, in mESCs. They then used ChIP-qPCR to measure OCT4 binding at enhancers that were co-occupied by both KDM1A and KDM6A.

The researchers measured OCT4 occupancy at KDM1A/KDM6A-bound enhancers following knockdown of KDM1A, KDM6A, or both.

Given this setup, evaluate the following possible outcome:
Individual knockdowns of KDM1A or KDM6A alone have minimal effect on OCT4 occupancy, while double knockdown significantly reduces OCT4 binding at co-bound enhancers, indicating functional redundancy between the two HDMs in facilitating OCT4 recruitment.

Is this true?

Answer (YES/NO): NO